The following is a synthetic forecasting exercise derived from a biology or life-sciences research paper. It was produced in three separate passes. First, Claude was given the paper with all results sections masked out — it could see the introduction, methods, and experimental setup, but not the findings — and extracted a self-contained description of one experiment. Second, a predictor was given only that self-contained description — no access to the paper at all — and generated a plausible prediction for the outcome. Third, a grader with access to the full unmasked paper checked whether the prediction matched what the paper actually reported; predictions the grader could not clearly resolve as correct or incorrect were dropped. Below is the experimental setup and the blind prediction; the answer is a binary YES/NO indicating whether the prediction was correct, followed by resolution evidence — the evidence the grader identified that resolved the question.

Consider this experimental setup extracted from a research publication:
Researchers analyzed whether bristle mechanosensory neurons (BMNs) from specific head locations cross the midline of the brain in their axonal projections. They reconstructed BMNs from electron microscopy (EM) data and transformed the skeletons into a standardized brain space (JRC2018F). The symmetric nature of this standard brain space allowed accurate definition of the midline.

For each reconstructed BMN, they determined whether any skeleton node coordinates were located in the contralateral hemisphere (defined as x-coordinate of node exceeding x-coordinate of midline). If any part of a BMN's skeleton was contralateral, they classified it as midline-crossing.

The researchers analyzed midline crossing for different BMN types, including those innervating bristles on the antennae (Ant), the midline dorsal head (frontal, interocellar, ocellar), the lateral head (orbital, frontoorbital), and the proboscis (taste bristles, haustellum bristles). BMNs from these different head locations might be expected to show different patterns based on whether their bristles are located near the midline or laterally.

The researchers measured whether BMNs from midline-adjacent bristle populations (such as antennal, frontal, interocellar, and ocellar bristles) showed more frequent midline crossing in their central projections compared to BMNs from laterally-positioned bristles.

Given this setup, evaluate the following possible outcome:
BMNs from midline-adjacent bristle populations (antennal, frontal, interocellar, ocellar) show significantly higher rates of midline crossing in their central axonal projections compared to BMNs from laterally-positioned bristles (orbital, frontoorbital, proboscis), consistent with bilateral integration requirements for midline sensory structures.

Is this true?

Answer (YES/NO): YES